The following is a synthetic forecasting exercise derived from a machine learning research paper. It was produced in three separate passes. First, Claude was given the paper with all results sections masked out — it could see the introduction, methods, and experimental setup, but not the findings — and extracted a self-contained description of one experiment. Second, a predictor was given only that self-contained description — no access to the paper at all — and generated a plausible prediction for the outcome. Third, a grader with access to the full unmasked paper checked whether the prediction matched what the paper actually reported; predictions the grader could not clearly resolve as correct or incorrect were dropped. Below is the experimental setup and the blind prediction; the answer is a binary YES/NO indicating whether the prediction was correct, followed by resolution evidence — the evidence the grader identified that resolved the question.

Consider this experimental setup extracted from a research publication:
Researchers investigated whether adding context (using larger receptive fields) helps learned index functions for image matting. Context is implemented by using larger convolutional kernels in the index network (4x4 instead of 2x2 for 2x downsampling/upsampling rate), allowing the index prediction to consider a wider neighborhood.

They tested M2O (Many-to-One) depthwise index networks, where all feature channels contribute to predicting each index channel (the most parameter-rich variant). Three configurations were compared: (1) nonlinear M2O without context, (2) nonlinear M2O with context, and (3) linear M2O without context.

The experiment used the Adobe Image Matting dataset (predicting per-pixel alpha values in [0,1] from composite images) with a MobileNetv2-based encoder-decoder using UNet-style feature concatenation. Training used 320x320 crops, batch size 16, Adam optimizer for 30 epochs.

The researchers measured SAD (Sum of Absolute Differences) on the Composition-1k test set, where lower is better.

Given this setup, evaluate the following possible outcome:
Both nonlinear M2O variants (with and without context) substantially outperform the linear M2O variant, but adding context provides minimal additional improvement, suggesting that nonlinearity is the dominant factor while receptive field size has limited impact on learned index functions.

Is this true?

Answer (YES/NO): NO